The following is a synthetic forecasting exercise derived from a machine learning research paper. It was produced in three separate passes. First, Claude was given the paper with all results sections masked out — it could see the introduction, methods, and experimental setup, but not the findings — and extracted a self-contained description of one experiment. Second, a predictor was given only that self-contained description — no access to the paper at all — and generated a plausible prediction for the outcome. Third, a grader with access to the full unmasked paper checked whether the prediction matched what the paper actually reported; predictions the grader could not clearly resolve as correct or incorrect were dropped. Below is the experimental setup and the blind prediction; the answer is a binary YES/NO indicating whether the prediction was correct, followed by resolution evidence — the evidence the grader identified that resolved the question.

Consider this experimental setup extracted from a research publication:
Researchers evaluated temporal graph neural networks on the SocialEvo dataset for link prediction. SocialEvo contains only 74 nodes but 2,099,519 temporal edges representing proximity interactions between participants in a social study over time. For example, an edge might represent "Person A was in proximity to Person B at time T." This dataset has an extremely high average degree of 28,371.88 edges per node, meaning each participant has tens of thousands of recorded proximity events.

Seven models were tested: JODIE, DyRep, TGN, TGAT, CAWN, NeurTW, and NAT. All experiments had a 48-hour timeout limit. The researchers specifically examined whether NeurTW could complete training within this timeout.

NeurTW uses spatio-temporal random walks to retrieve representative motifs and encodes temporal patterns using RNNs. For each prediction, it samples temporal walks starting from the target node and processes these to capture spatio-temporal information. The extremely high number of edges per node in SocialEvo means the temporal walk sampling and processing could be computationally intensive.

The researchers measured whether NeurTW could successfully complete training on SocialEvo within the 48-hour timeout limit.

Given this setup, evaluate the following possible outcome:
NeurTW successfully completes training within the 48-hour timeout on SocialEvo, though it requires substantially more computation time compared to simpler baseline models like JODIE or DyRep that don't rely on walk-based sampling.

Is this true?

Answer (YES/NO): NO